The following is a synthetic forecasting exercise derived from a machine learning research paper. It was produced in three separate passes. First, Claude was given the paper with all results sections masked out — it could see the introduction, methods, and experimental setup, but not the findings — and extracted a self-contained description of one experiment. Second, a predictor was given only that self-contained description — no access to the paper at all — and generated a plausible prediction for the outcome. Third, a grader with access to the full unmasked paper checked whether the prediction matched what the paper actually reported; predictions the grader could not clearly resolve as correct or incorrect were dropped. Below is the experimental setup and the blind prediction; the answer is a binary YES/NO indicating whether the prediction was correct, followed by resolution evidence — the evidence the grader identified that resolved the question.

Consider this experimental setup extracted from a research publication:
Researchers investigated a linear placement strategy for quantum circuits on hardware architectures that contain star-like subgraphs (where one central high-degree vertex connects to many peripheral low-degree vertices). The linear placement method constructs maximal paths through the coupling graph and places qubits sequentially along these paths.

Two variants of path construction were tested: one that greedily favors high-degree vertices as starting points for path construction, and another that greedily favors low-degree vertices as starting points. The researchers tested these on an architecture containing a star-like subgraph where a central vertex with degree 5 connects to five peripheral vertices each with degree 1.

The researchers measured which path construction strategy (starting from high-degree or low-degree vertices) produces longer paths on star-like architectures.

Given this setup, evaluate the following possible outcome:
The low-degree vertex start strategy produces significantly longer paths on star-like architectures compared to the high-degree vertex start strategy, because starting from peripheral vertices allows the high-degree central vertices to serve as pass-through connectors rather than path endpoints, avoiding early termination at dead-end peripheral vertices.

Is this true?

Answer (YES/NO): YES